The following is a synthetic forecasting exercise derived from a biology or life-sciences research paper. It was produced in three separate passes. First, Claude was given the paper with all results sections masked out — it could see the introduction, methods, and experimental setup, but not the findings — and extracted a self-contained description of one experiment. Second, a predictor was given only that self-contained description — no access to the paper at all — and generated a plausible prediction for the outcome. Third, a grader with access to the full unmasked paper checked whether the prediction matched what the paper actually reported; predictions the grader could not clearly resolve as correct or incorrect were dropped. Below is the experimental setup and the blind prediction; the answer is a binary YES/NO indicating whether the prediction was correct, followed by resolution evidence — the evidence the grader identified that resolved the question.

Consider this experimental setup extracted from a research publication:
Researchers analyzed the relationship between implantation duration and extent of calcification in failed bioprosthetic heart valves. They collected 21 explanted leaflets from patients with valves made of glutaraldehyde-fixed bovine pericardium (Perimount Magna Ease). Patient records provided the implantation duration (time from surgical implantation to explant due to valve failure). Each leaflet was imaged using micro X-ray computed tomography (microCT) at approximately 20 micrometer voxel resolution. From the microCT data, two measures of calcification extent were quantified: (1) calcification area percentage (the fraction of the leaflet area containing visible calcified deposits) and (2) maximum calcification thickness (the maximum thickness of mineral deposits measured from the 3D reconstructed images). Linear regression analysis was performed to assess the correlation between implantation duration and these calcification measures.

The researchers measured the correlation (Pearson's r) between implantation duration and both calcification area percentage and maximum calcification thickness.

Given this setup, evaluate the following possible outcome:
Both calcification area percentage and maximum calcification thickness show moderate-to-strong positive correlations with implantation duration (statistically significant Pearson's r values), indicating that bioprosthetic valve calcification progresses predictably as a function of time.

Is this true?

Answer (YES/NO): YES